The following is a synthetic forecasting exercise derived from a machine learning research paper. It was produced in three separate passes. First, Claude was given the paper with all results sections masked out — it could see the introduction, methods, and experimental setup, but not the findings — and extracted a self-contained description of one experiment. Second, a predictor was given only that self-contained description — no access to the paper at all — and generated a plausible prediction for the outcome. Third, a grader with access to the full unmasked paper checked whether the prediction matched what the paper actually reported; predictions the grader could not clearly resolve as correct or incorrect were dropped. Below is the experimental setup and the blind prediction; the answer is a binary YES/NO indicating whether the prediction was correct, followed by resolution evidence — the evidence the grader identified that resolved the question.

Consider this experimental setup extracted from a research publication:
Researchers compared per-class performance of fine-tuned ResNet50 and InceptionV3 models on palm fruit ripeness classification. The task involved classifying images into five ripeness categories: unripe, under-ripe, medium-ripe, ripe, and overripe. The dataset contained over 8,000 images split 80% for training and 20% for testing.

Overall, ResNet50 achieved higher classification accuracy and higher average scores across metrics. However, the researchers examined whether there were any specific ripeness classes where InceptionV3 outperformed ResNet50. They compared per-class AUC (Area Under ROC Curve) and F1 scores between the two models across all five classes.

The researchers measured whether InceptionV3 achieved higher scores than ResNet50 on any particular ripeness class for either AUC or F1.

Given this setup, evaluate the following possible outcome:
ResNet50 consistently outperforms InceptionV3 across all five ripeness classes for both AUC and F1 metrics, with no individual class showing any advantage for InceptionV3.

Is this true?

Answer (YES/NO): NO